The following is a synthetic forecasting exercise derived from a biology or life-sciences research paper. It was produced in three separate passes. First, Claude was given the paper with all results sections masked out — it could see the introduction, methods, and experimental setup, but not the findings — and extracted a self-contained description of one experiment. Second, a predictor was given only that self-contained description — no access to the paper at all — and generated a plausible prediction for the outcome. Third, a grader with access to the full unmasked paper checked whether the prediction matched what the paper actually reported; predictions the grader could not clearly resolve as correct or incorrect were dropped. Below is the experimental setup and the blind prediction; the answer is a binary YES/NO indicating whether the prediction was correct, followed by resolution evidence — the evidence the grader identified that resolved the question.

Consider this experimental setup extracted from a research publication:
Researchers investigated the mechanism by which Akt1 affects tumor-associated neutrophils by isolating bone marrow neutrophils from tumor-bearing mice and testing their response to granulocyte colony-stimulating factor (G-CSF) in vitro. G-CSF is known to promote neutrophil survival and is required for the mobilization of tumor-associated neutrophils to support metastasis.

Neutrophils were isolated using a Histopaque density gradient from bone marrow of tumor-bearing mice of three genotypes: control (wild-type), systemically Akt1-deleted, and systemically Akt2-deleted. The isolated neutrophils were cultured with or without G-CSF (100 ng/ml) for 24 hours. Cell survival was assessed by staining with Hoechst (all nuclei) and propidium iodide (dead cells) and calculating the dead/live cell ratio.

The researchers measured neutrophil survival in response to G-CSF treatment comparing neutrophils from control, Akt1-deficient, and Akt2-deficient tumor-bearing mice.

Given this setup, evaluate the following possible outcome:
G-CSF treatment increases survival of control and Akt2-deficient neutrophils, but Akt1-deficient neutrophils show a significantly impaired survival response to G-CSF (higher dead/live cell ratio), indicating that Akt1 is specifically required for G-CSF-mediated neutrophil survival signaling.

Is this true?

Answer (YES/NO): YES